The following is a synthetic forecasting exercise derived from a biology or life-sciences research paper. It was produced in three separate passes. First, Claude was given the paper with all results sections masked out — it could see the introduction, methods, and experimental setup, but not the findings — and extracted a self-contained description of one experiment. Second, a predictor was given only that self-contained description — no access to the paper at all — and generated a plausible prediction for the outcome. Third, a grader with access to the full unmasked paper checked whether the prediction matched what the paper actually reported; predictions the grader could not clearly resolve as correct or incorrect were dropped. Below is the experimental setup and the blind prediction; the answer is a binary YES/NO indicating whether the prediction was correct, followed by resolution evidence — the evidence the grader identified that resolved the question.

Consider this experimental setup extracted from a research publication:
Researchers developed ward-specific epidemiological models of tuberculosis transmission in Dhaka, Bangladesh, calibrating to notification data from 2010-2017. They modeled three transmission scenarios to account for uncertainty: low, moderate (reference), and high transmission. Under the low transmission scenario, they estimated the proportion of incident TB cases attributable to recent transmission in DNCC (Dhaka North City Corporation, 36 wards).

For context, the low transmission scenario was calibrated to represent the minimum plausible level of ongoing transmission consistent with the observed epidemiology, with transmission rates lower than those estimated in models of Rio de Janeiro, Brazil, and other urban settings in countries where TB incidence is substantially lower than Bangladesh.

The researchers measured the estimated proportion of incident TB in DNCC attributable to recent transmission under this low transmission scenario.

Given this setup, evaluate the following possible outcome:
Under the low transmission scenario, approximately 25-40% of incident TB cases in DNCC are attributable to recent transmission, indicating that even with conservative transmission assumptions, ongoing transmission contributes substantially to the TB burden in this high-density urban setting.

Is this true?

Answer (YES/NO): NO